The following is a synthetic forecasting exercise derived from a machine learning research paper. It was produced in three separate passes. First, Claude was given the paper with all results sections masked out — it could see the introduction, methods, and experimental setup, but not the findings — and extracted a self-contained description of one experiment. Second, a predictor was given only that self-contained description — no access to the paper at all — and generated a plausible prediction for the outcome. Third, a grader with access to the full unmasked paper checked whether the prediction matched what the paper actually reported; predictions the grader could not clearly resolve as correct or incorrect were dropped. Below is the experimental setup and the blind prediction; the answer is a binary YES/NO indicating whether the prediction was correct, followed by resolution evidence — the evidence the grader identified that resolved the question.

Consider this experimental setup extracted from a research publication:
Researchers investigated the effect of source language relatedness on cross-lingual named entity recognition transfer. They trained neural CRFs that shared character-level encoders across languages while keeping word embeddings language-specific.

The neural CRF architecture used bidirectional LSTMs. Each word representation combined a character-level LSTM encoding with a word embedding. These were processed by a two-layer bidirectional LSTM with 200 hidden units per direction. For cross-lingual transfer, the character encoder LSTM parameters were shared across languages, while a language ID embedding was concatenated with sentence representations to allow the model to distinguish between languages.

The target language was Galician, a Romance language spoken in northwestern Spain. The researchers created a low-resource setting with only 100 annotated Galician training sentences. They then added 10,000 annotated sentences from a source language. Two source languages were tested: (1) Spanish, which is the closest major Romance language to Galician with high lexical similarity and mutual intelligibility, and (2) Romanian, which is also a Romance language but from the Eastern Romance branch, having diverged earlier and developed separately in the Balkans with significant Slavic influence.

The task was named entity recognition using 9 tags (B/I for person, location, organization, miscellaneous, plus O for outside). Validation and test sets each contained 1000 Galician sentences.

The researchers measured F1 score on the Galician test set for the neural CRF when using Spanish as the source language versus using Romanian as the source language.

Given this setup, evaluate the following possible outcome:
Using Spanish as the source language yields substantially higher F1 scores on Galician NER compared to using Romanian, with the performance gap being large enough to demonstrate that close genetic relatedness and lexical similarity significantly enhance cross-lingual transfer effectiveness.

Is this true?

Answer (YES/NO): YES